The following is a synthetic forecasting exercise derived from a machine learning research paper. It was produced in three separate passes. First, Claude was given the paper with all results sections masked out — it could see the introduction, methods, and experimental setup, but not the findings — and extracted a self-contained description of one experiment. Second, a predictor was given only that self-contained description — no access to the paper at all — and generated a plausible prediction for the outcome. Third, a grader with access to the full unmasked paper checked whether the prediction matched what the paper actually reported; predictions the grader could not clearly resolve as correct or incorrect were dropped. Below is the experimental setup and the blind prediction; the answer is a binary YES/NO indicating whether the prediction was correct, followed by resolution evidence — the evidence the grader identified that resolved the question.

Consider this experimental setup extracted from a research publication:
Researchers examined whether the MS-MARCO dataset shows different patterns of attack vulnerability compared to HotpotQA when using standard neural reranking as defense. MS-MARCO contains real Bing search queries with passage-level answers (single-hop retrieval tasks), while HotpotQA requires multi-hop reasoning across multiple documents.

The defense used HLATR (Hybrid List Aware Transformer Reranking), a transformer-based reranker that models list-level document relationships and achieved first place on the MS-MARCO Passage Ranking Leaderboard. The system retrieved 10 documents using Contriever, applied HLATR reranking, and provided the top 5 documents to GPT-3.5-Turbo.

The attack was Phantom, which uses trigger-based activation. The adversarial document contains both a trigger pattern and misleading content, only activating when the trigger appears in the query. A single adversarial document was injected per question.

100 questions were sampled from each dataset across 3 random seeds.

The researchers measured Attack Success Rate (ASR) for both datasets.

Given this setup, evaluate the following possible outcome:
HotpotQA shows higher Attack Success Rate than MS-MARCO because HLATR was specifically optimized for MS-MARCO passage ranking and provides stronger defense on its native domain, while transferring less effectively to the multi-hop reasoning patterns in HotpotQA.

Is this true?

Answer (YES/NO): YES